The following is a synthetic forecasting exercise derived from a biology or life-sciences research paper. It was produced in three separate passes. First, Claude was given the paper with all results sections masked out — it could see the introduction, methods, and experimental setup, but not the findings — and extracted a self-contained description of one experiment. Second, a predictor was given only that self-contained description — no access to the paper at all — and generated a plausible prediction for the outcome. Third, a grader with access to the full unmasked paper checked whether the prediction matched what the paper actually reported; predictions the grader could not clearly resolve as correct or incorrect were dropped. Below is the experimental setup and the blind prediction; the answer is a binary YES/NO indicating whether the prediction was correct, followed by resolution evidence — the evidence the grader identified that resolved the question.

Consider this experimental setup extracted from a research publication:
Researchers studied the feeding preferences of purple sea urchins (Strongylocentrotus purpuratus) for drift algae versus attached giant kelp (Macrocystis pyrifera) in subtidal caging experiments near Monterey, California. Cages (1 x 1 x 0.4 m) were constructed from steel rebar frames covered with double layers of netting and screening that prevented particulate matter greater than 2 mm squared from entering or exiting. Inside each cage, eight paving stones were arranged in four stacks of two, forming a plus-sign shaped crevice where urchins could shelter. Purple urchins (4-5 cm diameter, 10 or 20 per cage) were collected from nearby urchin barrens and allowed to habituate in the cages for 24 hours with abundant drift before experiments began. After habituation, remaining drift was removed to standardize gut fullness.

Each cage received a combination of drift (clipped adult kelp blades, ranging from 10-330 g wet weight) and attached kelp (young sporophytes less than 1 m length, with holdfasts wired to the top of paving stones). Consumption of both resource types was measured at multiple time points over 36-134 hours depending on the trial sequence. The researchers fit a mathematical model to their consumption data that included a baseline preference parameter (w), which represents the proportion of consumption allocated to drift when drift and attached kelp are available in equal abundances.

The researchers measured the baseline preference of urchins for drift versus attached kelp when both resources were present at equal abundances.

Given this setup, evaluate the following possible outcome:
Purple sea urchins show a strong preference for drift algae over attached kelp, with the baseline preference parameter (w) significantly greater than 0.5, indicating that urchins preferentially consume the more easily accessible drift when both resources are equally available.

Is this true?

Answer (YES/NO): YES